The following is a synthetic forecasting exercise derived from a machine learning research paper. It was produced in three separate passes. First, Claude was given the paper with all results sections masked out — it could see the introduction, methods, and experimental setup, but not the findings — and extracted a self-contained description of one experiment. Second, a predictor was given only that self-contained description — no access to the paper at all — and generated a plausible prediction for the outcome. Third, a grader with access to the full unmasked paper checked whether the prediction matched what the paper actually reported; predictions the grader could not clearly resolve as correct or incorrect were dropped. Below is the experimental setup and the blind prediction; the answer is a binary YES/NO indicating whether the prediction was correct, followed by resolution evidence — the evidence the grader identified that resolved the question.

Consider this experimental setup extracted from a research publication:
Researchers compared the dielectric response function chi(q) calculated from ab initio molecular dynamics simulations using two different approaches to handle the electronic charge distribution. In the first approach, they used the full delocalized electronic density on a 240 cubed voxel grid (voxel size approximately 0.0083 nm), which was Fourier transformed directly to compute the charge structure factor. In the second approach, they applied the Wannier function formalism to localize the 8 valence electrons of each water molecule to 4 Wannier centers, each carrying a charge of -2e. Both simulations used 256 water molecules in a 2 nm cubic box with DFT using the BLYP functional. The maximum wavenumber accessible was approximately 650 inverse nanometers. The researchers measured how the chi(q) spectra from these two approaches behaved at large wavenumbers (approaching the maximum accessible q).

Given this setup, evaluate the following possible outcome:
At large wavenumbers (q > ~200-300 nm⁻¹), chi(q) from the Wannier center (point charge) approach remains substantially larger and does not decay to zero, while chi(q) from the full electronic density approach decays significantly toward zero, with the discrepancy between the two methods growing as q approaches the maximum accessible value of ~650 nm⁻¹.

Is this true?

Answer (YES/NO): NO